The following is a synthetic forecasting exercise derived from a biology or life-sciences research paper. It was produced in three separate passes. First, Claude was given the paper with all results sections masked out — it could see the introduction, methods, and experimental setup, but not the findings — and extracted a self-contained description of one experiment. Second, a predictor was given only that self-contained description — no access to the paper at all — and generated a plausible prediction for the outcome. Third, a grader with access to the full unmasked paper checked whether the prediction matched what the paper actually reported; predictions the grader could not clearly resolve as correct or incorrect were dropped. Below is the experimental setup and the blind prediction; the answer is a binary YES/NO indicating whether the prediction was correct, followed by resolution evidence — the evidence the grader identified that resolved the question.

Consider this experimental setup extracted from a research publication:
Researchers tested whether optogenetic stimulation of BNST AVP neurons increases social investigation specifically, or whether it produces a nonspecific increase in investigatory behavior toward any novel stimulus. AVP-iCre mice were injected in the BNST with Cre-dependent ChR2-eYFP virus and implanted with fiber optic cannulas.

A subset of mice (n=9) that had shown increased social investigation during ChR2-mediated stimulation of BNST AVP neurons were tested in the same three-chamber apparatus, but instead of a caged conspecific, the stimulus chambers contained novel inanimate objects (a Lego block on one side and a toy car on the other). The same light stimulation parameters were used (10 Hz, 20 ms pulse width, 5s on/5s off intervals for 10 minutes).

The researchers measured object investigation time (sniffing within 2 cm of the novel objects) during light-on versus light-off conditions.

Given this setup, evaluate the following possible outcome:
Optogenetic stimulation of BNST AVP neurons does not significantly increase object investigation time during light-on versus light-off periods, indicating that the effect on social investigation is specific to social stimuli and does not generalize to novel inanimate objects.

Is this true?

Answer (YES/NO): YES